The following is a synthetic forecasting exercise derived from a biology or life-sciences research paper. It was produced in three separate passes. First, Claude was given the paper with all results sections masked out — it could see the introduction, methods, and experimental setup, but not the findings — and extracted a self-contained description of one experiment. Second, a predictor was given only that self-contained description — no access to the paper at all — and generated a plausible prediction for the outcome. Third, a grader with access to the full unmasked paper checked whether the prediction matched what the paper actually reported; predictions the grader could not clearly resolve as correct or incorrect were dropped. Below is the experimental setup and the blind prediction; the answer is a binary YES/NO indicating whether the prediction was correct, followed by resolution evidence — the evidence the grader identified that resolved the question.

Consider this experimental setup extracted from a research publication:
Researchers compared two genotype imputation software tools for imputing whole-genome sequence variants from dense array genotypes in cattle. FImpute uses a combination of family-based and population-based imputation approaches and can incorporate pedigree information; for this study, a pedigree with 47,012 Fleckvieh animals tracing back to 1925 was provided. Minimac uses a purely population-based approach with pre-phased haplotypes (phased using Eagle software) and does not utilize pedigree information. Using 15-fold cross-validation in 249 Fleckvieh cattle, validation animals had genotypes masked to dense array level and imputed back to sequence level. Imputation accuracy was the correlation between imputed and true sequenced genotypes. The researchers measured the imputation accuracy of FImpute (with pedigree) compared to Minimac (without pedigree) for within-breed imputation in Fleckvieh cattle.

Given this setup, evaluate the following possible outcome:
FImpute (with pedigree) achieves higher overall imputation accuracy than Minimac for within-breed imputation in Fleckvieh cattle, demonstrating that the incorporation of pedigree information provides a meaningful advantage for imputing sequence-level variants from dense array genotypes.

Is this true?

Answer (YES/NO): NO